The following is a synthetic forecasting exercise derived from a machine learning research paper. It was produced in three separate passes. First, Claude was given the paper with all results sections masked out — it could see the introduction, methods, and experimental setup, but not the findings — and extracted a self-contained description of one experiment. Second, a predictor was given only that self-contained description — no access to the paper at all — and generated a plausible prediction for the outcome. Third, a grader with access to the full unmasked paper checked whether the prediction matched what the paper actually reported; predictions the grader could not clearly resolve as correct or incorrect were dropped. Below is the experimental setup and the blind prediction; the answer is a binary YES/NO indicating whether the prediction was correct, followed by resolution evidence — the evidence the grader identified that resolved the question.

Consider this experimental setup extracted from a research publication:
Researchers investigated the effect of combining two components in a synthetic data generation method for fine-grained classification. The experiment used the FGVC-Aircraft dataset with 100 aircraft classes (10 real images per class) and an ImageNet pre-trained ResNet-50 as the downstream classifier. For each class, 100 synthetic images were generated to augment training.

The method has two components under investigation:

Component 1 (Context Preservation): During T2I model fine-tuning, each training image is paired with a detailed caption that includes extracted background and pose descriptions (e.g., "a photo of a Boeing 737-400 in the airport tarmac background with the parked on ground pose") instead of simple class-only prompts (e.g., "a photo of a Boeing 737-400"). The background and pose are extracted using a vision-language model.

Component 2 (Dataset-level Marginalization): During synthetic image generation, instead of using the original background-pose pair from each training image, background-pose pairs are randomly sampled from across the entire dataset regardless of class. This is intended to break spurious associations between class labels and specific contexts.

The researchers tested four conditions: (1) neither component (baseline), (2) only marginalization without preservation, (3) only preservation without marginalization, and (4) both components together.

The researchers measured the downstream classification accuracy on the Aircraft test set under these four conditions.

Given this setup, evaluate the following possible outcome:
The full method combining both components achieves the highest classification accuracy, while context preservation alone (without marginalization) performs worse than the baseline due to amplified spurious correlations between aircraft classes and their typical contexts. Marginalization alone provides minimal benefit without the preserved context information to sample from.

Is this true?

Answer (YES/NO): NO